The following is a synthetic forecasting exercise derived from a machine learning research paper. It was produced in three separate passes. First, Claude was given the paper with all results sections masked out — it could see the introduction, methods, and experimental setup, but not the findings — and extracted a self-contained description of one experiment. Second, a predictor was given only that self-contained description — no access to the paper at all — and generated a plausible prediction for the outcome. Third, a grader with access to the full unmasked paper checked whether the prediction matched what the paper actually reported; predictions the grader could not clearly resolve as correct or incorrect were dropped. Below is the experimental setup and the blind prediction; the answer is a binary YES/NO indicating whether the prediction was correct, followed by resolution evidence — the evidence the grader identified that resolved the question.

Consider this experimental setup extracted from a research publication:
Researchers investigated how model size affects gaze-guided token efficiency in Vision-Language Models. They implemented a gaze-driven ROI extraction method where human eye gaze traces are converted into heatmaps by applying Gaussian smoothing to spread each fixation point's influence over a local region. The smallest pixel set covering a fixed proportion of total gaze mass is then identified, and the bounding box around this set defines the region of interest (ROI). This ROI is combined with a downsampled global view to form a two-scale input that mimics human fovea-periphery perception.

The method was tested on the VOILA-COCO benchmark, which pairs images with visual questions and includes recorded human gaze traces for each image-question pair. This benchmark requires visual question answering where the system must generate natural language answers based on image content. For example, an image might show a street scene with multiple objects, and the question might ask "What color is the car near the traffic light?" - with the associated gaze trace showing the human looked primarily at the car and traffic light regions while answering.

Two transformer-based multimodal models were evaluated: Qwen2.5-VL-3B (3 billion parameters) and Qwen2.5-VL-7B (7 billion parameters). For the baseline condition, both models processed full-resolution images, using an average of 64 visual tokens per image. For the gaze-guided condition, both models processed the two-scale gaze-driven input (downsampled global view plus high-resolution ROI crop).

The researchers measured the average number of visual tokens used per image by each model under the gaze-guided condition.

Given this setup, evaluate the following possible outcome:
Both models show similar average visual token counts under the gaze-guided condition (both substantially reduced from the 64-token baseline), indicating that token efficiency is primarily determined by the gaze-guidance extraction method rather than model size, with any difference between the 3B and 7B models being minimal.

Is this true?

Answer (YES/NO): YES